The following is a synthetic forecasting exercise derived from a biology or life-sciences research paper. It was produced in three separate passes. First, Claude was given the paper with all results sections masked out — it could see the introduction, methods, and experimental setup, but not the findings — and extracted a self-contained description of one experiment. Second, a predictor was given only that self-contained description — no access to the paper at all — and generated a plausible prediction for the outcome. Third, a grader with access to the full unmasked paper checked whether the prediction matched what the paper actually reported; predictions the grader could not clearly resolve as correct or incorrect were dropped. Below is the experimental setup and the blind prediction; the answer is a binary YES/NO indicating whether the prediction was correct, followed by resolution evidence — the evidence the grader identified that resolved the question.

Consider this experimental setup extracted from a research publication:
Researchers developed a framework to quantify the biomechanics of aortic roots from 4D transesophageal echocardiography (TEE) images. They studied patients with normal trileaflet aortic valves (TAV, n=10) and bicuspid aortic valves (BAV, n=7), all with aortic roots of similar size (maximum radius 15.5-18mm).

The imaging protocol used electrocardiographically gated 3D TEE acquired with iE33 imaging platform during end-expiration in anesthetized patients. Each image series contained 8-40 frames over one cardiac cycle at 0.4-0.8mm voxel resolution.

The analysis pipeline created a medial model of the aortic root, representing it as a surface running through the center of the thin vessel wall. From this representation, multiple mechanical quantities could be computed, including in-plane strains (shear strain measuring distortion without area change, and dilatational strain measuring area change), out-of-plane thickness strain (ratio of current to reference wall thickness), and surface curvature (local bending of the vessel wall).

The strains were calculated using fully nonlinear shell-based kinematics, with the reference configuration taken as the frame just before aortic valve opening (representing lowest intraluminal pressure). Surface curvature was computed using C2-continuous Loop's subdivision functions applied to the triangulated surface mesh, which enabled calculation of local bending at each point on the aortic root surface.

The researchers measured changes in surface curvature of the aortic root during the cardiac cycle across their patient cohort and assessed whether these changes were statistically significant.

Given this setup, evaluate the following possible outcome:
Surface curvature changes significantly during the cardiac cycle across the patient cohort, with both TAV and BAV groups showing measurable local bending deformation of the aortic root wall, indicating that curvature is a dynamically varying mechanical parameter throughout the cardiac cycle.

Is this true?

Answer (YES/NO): NO